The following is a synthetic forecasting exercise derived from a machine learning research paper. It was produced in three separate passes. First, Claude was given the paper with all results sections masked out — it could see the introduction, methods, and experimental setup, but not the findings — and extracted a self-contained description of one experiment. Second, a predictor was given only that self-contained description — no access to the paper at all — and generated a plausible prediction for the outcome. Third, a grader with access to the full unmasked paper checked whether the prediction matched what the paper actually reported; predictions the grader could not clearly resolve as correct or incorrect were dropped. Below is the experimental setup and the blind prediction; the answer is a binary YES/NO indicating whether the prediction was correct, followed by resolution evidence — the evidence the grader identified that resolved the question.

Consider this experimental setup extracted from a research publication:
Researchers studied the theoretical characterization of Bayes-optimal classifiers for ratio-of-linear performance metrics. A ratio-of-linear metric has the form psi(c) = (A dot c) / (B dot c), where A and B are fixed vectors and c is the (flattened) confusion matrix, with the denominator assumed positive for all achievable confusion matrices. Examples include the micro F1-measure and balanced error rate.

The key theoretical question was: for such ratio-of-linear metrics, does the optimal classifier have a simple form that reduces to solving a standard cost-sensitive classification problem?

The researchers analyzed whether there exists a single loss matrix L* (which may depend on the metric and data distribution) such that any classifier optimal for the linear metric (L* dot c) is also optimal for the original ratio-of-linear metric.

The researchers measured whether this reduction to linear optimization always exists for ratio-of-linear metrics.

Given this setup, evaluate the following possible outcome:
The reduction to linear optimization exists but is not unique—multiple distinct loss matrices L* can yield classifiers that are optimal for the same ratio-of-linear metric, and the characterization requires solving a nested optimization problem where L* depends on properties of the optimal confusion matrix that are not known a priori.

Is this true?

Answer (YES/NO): NO